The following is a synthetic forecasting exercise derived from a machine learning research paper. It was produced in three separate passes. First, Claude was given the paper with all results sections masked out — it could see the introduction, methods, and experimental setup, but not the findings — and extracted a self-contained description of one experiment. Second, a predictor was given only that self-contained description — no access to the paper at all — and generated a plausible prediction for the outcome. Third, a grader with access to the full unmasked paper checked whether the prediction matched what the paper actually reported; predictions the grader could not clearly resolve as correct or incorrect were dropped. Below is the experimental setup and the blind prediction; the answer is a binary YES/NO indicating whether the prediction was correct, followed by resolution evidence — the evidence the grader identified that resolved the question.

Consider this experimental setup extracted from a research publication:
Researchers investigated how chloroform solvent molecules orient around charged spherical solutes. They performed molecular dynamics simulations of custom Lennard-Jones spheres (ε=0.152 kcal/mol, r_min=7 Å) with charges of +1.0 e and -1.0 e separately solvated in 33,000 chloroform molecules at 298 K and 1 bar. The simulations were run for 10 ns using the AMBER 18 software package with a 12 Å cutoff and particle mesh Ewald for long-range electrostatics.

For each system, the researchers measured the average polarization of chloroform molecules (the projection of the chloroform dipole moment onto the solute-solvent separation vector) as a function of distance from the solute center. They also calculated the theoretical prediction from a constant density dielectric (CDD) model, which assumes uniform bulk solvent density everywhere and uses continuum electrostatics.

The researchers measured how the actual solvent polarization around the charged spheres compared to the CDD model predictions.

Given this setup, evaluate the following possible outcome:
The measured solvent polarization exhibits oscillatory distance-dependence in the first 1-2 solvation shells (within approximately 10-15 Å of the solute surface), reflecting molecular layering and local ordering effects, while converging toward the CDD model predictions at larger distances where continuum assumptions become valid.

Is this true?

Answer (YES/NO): NO